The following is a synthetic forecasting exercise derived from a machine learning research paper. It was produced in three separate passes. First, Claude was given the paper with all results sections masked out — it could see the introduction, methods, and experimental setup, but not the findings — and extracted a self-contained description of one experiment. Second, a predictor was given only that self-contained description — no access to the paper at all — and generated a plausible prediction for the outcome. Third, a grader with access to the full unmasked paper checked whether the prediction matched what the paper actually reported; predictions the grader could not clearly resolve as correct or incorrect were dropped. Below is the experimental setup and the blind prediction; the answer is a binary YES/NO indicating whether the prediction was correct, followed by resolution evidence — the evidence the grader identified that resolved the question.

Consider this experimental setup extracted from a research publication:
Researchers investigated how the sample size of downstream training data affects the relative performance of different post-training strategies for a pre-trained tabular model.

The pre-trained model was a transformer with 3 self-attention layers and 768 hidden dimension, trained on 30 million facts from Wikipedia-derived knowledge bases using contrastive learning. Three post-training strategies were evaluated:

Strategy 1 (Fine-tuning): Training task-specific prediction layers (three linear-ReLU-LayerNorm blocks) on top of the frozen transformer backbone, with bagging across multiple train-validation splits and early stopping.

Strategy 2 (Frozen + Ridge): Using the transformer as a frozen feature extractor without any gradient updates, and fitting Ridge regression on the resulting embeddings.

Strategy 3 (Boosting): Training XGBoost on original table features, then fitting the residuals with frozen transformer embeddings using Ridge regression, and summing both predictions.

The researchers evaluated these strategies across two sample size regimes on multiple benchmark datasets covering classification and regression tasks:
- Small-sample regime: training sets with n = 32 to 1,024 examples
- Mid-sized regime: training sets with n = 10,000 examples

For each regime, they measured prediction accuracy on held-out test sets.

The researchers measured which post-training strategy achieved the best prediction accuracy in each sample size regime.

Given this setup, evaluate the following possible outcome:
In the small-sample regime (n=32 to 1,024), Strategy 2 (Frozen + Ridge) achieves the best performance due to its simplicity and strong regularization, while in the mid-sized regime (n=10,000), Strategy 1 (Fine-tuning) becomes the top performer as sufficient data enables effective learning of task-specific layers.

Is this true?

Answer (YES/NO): NO